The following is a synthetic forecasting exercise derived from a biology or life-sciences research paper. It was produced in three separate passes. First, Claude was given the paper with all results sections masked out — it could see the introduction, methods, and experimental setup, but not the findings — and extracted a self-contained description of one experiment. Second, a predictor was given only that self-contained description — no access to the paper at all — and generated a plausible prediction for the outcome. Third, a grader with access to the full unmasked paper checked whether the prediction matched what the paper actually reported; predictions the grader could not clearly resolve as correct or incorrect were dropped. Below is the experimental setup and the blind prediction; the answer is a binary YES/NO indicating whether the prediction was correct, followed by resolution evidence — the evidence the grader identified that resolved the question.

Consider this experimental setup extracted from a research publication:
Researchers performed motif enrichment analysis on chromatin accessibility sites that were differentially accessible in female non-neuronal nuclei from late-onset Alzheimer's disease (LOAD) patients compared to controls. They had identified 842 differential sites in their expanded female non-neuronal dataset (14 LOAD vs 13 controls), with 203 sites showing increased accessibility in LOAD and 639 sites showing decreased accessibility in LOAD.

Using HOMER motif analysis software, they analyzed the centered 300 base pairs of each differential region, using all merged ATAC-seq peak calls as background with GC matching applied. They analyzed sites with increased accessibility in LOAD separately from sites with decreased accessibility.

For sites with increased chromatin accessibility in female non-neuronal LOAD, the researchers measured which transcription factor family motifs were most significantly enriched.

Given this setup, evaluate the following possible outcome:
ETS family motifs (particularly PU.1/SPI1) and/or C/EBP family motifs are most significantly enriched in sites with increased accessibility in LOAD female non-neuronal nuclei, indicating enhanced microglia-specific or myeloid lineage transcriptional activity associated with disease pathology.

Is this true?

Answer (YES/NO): NO